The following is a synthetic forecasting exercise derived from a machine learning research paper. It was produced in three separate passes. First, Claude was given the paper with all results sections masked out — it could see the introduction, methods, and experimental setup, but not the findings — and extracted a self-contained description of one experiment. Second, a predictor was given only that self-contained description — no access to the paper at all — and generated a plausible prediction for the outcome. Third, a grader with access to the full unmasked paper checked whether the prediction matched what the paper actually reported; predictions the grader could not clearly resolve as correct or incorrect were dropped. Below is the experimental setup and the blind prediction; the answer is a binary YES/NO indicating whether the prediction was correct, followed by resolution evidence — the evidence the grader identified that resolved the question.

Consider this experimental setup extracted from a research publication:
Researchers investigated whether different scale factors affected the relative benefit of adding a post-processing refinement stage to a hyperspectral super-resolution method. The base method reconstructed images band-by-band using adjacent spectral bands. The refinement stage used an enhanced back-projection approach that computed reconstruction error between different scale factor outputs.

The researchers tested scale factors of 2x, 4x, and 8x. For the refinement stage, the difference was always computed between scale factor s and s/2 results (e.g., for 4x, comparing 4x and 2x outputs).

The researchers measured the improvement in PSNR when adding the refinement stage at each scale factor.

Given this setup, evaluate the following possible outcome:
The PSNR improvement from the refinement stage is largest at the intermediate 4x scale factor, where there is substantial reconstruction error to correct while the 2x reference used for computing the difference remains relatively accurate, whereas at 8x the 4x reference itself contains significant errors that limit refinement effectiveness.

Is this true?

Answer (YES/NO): NO